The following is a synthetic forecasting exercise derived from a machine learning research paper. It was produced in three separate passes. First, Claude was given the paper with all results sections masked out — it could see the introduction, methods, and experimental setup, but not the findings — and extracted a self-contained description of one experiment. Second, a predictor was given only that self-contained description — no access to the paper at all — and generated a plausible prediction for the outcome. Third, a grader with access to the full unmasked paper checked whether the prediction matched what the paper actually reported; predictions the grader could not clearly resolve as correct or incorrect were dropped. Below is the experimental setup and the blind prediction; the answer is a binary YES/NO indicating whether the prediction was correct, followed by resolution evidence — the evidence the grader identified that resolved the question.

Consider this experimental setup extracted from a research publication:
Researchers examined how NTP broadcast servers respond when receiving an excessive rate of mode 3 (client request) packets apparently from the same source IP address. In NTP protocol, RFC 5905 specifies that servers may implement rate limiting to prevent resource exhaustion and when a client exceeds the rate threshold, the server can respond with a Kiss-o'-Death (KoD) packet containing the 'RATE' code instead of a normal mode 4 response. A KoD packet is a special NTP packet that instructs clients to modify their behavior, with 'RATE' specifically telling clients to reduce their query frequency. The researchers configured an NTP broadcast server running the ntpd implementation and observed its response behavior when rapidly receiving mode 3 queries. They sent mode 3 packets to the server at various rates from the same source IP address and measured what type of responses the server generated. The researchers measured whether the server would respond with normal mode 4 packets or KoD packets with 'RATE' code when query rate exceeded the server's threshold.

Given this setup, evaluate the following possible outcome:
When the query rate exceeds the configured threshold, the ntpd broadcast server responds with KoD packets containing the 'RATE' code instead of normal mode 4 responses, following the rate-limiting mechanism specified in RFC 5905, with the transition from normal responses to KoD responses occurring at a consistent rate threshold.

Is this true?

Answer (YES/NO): YES